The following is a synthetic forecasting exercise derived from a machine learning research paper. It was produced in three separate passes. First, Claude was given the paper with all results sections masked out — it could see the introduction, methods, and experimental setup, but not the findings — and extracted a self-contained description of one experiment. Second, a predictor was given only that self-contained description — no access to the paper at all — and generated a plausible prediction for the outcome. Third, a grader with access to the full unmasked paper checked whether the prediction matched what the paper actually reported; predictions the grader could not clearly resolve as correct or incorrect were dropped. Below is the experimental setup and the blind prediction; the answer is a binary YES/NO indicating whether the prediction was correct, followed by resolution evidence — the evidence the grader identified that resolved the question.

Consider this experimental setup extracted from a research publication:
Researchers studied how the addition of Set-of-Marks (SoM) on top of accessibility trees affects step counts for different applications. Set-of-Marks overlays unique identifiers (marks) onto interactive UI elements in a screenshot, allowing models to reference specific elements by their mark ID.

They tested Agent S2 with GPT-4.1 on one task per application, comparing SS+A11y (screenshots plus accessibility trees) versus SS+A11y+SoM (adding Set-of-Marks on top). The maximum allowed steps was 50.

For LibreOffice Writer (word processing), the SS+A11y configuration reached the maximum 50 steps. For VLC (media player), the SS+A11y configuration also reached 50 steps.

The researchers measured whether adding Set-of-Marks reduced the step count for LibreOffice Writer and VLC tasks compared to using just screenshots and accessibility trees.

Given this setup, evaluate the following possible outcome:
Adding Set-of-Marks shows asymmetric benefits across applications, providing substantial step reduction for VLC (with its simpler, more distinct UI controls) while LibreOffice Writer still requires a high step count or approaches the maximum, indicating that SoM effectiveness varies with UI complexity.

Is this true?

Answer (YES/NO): NO